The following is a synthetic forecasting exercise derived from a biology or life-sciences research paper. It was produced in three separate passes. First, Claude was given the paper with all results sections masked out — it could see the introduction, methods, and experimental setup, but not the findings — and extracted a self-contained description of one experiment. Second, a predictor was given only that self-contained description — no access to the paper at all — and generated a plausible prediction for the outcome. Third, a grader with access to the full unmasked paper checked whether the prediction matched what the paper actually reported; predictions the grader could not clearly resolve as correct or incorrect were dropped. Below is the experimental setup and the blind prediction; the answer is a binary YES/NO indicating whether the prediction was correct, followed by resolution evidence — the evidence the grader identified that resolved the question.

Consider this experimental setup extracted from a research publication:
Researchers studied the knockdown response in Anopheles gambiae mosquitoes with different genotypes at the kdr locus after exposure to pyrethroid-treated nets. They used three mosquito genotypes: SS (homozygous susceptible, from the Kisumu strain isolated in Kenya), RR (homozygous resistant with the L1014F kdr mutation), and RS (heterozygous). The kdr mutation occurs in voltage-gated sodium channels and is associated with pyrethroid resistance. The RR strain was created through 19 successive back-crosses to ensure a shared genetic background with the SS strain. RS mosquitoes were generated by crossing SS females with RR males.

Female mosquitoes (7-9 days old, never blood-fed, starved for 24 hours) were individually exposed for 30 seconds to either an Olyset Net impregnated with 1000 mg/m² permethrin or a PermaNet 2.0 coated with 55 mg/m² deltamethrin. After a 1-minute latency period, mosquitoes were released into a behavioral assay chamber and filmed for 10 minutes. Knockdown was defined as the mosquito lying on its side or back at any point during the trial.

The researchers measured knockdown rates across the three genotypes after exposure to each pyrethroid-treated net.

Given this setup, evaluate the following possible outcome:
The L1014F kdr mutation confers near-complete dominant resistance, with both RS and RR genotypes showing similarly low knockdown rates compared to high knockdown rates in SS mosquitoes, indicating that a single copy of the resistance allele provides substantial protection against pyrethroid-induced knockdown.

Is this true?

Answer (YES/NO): NO